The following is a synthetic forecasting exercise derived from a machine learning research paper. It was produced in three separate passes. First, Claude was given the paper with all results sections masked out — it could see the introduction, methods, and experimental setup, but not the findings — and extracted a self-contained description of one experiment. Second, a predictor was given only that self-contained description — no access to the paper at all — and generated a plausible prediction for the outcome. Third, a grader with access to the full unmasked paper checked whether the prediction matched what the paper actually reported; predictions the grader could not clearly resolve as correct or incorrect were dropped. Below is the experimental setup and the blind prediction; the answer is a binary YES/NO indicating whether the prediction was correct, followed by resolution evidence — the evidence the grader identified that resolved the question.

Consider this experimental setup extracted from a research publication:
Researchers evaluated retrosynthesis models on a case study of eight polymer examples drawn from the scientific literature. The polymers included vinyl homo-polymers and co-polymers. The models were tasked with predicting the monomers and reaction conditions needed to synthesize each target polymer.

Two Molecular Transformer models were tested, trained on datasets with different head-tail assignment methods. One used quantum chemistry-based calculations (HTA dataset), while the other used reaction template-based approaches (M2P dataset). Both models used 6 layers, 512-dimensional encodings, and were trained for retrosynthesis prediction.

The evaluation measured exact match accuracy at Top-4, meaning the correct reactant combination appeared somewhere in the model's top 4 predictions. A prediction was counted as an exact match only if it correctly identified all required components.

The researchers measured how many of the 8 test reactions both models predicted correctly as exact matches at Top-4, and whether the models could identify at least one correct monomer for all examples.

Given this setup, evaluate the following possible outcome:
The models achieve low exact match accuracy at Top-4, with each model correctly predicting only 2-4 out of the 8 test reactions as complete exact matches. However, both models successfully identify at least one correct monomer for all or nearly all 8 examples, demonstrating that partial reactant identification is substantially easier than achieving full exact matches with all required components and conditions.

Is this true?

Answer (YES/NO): YES